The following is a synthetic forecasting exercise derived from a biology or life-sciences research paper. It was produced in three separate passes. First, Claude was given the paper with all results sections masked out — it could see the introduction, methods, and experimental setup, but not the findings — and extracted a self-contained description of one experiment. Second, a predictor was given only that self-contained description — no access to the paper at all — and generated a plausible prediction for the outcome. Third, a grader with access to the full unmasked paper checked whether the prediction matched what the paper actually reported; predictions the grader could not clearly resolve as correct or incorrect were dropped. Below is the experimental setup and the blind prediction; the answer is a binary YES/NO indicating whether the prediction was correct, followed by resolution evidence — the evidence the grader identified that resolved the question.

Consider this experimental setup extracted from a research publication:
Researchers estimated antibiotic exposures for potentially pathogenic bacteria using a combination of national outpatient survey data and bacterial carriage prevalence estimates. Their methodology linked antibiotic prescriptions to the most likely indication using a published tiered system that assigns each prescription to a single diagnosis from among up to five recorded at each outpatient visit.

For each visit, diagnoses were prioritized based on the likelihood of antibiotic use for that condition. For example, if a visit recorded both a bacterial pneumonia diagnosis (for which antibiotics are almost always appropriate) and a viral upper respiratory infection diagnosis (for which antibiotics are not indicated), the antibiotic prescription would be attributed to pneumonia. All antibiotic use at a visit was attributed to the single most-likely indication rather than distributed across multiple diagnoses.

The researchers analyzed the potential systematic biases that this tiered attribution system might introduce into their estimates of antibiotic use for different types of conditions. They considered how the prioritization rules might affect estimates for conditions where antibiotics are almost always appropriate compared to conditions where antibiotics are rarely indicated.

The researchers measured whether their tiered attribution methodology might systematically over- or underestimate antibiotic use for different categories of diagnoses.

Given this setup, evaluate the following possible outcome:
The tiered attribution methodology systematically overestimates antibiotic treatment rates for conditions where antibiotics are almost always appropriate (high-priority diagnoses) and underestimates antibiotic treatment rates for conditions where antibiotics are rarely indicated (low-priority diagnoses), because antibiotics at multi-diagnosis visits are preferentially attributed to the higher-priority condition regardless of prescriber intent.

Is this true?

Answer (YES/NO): YES